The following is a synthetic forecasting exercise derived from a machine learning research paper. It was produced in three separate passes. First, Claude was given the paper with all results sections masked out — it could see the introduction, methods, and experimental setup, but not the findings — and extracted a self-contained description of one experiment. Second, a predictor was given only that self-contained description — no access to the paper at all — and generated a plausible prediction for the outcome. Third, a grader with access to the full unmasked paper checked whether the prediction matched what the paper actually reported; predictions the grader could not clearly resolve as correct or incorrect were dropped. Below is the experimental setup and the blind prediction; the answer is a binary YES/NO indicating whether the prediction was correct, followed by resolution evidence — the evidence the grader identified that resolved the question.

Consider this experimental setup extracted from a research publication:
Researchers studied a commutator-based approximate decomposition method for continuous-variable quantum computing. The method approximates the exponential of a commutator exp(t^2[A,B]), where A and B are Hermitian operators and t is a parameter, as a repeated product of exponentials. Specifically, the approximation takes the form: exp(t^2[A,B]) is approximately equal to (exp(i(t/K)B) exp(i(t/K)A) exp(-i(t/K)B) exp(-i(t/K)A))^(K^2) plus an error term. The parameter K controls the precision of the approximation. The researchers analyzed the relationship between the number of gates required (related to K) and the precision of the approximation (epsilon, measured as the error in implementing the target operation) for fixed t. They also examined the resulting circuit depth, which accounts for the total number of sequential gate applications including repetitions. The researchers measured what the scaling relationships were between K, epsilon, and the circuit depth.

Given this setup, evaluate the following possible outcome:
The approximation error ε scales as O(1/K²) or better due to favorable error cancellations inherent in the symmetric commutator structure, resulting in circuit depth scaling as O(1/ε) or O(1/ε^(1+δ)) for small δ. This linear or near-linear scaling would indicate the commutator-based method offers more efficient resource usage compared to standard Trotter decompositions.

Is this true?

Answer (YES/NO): NO